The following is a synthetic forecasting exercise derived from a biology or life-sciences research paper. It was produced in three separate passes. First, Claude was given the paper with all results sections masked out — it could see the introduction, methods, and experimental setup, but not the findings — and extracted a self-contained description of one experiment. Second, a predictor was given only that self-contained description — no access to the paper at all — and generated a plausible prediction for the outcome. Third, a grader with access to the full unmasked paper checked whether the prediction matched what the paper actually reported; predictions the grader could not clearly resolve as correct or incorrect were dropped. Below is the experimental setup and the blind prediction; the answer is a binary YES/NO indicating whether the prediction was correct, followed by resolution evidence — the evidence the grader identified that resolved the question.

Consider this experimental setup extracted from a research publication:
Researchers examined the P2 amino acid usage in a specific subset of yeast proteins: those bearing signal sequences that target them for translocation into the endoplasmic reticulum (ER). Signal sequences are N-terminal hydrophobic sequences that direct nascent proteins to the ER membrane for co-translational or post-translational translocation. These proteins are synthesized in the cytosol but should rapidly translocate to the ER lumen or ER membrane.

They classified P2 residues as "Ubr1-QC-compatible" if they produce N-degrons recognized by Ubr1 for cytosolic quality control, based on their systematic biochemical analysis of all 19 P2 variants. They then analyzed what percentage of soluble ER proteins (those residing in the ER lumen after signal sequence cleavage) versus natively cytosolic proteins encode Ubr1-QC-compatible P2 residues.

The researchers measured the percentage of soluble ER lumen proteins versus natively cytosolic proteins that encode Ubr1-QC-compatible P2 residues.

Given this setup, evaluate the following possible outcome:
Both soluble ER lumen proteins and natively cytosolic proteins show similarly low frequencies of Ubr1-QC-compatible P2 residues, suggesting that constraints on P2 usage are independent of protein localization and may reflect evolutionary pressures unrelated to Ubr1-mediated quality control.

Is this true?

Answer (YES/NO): NO